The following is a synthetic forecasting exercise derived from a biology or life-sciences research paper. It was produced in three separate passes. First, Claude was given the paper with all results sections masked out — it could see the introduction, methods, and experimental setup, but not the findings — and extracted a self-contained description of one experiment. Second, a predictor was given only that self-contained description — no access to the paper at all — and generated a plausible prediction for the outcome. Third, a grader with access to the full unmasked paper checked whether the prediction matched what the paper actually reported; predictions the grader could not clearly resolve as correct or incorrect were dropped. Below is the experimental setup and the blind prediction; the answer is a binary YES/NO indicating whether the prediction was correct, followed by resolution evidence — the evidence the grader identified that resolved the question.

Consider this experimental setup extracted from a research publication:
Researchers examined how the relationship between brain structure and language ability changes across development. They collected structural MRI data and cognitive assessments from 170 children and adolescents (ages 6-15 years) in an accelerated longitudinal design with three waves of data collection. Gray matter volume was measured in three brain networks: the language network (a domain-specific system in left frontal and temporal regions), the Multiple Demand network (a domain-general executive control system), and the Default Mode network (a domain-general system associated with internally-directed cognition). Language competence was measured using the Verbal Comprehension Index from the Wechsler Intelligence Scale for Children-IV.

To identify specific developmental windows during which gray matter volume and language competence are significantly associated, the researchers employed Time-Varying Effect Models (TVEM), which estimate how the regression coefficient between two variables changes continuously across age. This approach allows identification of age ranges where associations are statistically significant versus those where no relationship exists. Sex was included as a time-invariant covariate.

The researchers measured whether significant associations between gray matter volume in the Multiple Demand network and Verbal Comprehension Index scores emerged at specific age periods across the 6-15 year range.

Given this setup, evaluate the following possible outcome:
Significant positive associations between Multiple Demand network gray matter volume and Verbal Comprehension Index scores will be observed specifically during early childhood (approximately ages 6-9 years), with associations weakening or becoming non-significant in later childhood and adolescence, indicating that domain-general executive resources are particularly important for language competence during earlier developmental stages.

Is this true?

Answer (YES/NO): NO